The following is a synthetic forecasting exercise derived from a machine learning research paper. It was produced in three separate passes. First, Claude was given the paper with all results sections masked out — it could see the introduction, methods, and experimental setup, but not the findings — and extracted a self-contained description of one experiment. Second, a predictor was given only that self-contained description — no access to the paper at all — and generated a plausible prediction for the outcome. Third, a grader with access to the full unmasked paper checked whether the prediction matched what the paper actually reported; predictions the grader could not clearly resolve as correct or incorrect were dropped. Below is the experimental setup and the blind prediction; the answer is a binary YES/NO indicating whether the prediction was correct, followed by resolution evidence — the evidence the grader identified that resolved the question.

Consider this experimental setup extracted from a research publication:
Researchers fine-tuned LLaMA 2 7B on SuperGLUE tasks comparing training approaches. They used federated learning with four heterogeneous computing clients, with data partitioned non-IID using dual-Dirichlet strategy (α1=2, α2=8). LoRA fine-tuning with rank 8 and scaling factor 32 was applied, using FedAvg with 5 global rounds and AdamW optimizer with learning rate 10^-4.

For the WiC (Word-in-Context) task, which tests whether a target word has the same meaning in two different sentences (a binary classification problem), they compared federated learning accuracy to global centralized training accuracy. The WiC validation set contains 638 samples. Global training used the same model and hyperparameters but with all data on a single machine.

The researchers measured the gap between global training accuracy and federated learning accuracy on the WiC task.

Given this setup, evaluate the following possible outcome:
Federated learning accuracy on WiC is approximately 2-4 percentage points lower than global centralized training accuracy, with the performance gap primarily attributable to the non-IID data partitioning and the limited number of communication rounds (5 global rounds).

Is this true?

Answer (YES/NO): YES